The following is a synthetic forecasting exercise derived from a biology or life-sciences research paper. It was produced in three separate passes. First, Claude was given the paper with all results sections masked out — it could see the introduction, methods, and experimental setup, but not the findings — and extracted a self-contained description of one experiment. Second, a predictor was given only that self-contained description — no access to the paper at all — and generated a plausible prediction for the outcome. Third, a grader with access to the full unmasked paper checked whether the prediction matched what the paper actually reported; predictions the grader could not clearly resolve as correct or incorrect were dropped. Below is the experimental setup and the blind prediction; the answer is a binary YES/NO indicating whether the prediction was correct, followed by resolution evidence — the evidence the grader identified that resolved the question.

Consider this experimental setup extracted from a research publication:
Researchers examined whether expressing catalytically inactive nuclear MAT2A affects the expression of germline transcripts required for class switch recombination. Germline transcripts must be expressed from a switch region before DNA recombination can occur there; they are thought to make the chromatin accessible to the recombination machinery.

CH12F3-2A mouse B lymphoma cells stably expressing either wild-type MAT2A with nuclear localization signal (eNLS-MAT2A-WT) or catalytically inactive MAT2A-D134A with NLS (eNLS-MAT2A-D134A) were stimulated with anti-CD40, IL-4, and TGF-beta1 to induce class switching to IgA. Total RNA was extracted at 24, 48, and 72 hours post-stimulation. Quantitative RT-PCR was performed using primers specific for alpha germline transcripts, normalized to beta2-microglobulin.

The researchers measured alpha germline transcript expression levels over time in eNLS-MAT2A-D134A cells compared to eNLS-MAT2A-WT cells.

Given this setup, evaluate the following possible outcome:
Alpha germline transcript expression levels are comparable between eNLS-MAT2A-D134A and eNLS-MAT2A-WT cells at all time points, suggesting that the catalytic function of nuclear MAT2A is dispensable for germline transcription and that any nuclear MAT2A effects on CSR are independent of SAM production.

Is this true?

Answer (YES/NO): NO